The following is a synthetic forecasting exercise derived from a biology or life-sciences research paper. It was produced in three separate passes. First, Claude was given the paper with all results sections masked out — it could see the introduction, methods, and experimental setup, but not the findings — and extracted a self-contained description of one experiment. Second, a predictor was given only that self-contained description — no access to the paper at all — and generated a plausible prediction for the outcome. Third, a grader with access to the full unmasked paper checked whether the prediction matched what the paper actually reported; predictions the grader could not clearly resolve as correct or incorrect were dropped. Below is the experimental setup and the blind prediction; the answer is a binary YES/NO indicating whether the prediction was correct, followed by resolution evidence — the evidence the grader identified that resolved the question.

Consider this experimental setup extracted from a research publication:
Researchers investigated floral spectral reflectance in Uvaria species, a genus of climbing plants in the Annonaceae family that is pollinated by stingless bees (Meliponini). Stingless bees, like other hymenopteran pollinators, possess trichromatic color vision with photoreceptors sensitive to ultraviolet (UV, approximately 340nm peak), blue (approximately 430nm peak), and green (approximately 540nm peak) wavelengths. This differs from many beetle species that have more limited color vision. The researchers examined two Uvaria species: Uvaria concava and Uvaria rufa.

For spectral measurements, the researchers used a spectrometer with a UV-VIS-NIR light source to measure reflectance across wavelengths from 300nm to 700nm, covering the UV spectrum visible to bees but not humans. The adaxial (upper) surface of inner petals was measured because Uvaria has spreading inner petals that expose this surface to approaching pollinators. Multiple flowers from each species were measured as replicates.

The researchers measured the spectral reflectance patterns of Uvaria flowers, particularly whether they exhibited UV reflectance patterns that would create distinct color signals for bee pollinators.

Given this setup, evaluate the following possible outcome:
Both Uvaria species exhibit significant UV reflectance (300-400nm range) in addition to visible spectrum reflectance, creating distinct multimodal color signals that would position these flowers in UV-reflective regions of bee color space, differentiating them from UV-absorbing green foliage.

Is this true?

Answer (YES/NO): NO